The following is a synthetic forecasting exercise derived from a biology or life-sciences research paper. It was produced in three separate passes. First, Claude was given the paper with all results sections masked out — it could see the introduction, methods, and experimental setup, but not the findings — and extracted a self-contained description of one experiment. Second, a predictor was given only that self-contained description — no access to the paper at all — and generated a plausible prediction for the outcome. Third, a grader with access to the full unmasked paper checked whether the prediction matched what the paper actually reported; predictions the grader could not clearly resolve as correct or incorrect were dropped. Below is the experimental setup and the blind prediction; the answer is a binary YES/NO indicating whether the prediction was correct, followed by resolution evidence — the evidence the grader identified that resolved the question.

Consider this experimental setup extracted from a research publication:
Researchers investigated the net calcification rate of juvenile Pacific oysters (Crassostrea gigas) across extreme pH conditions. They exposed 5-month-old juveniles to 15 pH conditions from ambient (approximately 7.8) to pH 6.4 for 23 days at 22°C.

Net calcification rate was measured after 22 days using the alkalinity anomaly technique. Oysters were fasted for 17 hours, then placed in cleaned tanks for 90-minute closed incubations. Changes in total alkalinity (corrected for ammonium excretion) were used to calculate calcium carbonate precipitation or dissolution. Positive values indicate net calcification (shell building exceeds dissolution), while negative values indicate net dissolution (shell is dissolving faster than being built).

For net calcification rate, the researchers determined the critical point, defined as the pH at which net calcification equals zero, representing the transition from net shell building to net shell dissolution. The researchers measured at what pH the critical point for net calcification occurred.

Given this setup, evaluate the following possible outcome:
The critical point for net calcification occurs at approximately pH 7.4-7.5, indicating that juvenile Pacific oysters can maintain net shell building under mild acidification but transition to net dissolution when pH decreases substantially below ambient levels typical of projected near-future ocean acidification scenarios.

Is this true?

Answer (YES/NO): NO